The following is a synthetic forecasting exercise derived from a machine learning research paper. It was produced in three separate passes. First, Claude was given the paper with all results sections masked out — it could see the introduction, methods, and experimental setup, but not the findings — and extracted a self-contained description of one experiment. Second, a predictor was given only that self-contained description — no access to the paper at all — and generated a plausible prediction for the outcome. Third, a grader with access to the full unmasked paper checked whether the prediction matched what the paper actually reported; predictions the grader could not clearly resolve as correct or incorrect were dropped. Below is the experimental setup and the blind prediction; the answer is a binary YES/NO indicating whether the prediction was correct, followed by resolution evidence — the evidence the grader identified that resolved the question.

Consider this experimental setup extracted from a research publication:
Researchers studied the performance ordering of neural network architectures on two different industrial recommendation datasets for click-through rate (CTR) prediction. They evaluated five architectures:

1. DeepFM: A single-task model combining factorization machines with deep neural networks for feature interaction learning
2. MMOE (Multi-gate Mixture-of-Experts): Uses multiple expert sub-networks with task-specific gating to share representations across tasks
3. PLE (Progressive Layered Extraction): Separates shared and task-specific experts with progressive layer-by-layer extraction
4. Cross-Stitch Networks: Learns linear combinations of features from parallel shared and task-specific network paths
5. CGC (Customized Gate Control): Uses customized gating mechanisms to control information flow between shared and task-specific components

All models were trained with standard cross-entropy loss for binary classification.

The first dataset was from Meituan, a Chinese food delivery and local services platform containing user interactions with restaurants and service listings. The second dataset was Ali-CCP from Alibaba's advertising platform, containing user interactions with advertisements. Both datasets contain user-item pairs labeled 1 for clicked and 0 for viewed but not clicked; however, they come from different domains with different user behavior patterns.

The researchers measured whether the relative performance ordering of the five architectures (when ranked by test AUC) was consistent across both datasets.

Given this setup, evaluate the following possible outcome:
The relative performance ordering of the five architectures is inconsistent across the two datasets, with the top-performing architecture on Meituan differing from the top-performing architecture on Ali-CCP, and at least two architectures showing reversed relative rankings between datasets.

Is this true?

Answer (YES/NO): NO